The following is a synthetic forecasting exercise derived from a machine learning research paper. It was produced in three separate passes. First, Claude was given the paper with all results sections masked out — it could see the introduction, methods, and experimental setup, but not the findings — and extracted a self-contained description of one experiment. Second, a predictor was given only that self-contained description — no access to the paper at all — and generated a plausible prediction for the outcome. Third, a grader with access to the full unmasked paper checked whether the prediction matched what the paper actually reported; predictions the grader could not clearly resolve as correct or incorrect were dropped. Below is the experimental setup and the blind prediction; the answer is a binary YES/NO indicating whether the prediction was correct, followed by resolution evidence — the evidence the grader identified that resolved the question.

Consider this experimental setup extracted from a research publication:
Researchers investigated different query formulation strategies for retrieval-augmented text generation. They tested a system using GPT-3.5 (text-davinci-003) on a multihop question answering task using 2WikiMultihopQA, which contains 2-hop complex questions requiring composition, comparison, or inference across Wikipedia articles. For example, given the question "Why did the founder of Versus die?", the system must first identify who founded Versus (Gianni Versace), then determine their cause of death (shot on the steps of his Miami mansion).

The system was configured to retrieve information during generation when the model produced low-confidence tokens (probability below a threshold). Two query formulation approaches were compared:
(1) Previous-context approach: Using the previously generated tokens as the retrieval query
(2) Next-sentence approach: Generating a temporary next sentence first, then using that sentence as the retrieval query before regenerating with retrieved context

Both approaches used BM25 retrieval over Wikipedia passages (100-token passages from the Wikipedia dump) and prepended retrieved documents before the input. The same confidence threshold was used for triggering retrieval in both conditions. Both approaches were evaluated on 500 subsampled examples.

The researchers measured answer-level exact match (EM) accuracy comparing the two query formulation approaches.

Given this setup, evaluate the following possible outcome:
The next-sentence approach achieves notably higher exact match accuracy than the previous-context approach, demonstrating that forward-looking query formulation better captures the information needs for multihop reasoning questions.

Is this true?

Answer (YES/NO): YES